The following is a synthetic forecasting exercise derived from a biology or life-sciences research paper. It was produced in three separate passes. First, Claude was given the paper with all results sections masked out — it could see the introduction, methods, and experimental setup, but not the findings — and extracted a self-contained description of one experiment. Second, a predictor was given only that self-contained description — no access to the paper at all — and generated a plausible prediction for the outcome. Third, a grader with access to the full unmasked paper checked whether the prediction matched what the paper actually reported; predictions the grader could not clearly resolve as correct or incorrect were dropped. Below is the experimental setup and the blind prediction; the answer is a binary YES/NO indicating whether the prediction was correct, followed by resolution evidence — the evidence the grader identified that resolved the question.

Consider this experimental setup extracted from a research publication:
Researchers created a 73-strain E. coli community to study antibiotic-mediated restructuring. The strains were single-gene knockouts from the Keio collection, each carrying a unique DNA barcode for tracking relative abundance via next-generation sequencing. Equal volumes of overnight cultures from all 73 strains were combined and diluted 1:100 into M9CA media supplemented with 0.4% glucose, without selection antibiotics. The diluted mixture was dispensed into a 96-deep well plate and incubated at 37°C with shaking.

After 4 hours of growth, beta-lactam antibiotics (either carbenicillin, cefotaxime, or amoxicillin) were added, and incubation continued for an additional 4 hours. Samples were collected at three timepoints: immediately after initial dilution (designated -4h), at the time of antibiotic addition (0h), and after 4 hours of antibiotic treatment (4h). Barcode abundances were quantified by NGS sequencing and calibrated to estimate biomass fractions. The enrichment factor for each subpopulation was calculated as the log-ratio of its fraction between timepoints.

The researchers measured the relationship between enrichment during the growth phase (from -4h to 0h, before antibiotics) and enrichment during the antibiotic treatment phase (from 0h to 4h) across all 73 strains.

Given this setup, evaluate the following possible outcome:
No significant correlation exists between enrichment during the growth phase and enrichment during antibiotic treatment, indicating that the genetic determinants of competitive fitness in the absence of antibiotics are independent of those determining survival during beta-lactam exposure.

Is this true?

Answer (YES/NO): NO